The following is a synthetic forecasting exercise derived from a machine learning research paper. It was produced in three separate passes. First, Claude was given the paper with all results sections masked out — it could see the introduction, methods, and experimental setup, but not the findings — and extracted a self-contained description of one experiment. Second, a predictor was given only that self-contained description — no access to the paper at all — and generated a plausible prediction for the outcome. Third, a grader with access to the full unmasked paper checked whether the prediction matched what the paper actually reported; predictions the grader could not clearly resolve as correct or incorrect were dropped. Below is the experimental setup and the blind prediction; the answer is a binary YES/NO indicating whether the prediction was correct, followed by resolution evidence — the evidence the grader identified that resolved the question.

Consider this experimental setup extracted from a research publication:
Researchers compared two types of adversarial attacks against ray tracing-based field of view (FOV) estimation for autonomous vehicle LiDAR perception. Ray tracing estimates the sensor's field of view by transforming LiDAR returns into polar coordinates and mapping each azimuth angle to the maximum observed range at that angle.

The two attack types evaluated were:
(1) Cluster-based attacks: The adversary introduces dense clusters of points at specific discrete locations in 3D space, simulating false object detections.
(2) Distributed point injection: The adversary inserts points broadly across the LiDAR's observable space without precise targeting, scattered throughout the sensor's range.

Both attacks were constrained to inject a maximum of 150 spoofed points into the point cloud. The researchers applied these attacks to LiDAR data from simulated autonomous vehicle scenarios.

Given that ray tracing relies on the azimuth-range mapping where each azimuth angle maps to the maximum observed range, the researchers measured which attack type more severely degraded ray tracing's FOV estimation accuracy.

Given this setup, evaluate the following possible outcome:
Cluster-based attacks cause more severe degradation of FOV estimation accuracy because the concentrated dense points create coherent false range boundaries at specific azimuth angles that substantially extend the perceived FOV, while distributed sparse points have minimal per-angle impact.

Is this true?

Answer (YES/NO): NO